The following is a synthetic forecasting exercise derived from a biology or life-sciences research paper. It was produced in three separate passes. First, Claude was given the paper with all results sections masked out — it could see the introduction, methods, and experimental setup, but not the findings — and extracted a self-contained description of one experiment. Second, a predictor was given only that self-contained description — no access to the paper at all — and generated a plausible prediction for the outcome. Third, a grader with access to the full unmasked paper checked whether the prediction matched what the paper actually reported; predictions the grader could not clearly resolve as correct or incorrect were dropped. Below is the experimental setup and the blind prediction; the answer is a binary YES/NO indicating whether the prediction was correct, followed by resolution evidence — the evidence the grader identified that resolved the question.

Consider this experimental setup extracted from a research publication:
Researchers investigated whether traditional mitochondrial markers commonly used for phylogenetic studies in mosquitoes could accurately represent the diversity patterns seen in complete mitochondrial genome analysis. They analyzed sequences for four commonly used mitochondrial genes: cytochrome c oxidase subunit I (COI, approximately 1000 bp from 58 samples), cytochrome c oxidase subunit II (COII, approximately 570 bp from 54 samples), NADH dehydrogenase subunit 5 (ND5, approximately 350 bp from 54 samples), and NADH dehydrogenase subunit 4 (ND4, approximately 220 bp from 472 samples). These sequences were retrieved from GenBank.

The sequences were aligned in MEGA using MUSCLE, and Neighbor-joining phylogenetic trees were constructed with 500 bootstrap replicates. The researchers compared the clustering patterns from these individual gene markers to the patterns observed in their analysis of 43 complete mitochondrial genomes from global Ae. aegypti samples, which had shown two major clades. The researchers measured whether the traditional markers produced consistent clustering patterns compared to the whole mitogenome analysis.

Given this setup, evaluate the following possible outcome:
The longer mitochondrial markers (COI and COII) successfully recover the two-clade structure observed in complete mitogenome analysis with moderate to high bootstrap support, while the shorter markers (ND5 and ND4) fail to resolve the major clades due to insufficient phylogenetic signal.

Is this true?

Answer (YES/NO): NO